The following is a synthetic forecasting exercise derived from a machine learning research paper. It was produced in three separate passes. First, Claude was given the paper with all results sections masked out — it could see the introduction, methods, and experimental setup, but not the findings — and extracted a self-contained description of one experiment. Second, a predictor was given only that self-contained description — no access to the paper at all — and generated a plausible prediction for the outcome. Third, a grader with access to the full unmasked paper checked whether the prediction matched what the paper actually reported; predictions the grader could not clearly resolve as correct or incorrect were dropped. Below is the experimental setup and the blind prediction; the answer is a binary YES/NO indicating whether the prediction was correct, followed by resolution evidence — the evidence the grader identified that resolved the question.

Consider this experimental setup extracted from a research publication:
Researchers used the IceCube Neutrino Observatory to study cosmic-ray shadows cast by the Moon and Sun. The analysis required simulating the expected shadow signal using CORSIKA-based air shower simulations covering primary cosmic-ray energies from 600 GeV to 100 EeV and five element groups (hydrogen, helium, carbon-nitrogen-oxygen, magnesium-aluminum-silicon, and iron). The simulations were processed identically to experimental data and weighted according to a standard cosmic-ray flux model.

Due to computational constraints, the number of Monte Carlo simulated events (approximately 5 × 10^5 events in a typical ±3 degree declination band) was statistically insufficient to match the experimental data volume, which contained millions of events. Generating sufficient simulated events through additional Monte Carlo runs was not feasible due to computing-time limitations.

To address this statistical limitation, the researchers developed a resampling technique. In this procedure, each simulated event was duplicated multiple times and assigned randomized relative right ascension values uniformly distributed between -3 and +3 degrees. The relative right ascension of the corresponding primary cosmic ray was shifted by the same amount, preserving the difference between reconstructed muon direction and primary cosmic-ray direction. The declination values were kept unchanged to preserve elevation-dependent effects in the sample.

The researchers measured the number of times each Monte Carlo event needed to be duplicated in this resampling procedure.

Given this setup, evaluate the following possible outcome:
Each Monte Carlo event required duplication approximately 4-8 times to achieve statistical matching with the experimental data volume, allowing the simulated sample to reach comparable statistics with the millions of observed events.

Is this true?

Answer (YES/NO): NO